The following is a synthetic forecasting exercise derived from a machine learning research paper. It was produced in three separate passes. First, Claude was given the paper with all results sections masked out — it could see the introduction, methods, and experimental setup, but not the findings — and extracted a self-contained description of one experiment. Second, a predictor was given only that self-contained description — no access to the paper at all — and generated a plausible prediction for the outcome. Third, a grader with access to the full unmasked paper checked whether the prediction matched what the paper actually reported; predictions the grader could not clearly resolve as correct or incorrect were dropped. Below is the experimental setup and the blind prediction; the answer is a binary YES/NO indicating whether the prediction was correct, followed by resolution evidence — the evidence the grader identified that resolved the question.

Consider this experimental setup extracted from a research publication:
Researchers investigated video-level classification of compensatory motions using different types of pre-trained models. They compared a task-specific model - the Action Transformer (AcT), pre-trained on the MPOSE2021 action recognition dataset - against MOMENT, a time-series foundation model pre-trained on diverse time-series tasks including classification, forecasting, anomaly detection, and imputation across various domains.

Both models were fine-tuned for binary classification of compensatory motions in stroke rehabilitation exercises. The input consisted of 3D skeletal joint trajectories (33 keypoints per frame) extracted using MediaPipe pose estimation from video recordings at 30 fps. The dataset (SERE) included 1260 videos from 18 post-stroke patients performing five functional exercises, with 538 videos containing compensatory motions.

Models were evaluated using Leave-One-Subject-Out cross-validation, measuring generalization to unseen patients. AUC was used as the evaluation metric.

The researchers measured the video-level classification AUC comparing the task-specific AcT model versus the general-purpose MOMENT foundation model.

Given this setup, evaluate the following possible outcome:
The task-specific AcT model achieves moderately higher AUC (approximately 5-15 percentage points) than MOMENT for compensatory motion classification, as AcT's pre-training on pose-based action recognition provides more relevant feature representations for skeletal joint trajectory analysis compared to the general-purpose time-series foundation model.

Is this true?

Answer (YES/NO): NO